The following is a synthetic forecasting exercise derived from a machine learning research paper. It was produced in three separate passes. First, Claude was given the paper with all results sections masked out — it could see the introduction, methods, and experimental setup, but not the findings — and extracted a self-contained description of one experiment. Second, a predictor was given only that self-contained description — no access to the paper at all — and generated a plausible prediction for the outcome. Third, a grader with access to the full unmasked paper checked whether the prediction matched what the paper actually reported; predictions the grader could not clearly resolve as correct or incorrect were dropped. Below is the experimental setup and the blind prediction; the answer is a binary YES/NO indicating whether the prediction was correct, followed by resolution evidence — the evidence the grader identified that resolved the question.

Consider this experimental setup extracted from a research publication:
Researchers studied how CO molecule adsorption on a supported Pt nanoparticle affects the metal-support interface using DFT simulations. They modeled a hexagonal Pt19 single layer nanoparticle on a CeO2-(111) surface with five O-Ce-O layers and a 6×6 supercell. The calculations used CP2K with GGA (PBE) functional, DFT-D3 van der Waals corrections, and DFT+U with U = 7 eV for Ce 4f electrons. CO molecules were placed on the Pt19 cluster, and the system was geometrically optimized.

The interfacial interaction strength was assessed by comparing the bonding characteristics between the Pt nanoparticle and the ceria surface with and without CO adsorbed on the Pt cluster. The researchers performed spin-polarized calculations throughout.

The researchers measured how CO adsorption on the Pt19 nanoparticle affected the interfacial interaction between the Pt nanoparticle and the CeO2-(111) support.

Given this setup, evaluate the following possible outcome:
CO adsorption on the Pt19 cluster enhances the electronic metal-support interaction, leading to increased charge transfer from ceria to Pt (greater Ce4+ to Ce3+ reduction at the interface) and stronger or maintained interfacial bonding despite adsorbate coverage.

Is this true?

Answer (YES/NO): NO